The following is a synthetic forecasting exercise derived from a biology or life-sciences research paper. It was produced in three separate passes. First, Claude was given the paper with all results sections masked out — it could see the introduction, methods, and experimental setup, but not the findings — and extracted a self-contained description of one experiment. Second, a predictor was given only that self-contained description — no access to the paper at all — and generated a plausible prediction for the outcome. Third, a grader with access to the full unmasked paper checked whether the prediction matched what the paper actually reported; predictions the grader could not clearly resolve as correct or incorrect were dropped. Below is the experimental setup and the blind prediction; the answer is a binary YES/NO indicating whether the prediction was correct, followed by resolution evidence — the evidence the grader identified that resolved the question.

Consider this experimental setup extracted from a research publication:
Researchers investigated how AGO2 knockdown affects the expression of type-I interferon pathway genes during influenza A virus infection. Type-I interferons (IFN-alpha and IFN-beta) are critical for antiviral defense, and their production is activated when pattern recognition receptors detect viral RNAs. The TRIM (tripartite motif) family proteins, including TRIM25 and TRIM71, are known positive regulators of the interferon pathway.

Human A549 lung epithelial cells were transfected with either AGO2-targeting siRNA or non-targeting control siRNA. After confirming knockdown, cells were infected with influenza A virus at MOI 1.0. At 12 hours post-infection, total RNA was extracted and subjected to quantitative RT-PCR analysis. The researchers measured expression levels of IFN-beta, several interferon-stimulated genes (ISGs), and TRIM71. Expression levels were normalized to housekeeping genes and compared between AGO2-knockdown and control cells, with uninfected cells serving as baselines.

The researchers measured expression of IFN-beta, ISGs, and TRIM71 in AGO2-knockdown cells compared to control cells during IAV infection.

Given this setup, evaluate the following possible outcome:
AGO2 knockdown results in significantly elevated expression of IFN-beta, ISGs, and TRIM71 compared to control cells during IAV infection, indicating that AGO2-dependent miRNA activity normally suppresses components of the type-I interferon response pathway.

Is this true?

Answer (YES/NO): YES